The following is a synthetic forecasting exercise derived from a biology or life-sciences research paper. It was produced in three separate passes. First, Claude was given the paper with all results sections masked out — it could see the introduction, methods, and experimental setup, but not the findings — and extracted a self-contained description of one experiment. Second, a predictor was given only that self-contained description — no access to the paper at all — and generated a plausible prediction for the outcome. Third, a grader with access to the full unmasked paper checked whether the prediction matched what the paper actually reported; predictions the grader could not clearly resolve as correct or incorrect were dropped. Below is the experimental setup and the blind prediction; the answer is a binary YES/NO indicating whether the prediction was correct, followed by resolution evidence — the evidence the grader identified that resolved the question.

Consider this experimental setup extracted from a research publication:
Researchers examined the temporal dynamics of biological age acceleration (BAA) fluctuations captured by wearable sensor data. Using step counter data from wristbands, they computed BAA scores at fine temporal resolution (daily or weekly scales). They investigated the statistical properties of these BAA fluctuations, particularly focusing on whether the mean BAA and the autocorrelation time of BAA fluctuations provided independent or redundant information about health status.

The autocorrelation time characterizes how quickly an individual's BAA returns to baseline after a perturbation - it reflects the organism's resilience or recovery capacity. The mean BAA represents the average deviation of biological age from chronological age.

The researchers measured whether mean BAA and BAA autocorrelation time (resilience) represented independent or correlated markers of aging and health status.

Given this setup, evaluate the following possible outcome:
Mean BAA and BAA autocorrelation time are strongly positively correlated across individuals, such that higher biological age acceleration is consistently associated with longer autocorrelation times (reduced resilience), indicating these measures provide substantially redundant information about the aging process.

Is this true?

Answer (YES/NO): NO